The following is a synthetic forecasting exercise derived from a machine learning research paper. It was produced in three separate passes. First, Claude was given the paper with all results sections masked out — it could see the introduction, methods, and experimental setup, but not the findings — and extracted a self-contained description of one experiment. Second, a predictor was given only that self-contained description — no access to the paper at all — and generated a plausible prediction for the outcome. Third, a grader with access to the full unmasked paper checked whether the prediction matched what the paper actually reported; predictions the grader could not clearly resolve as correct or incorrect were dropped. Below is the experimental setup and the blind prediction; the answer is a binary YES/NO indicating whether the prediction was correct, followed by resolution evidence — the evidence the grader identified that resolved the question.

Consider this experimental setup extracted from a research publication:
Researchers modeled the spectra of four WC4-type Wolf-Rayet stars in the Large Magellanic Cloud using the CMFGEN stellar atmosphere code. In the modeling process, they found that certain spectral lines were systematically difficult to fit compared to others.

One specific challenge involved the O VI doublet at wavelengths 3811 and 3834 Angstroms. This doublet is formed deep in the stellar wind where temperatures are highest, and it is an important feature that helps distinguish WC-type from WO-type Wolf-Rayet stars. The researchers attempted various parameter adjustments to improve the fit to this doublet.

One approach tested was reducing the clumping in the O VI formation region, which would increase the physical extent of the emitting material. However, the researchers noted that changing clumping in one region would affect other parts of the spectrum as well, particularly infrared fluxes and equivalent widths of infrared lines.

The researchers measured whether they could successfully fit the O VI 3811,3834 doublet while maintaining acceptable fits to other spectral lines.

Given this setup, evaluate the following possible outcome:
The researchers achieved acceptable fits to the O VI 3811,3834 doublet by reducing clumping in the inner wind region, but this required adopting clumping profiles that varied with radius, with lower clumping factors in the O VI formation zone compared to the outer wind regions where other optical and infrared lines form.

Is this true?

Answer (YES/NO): NO